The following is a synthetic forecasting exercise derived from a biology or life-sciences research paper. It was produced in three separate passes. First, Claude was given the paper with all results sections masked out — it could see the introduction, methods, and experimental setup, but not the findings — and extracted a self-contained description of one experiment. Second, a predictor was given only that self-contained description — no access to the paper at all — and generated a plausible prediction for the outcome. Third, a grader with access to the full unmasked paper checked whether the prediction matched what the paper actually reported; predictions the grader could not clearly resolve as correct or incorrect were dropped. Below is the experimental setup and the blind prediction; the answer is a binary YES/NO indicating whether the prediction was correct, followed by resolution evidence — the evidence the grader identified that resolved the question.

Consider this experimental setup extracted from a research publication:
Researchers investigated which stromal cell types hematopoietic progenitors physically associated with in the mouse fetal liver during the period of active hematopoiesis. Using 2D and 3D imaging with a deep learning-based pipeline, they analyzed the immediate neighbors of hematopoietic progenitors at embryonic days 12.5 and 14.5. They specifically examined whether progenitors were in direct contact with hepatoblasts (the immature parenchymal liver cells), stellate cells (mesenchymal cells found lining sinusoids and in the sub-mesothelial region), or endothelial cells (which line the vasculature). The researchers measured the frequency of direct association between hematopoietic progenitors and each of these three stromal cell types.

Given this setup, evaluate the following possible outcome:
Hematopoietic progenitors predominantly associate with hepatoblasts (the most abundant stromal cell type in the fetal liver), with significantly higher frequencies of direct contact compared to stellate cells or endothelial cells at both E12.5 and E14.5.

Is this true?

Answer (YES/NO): YES